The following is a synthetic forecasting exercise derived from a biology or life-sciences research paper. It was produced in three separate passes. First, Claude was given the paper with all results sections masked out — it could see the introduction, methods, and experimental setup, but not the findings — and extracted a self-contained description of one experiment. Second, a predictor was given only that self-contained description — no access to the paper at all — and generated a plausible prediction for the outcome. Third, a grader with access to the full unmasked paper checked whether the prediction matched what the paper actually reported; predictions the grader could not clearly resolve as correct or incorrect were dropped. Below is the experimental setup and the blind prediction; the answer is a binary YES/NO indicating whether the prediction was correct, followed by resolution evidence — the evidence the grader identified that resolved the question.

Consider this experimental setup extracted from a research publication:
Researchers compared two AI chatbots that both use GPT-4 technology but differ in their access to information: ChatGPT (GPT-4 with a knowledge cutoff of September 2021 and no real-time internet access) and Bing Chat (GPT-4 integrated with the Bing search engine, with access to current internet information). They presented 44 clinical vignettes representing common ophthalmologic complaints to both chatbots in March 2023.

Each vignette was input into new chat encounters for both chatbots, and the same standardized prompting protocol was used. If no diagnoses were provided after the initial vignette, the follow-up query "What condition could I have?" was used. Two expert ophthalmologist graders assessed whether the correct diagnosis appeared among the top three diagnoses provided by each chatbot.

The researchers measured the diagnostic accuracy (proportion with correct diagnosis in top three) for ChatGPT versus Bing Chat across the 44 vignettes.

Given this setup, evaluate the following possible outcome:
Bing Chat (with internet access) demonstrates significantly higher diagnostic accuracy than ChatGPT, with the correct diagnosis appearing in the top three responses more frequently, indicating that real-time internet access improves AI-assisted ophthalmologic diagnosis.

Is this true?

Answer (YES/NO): NO